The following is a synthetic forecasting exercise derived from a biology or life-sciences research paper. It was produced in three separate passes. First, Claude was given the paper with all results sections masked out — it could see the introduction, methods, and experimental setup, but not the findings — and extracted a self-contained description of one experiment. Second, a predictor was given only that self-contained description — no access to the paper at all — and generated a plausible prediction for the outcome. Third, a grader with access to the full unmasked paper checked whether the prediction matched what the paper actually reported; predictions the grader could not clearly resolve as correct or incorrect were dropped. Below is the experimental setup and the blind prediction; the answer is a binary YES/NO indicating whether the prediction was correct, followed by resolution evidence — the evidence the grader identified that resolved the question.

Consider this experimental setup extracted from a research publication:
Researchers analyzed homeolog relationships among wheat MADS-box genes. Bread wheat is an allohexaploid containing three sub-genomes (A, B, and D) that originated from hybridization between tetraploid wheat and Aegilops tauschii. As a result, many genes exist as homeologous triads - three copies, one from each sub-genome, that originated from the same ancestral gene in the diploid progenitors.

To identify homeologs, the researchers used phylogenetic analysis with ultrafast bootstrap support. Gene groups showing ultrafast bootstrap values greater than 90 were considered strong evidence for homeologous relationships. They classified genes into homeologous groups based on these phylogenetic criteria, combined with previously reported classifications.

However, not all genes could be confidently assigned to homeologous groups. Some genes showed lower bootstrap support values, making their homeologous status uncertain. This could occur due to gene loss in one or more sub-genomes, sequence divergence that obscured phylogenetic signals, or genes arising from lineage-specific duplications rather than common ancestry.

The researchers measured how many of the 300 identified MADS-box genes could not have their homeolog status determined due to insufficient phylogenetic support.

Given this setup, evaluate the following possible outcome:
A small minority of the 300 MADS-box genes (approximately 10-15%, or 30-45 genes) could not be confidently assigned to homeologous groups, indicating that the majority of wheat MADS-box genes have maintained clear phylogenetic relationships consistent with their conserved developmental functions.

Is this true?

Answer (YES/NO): YES